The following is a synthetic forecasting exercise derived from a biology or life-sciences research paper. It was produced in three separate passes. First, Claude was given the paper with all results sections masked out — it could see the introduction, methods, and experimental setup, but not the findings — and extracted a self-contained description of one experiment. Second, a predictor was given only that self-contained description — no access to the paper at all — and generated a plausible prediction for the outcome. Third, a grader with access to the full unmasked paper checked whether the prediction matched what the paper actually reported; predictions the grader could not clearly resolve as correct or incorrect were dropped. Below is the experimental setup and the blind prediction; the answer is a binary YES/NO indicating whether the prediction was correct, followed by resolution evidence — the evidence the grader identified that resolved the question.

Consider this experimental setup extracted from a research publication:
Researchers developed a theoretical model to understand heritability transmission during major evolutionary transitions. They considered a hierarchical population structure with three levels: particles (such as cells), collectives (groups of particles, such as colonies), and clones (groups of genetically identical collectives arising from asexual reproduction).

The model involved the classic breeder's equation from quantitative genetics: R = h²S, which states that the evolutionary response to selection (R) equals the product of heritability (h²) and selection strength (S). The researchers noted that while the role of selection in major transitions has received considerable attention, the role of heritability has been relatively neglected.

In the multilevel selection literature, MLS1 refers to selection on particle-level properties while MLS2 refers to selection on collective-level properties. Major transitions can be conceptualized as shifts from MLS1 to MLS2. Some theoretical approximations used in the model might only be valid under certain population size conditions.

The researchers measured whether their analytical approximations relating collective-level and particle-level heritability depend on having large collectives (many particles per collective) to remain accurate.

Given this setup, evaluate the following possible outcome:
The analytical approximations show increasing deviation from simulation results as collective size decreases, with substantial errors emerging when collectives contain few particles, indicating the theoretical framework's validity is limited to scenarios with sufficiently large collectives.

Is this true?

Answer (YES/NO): NO